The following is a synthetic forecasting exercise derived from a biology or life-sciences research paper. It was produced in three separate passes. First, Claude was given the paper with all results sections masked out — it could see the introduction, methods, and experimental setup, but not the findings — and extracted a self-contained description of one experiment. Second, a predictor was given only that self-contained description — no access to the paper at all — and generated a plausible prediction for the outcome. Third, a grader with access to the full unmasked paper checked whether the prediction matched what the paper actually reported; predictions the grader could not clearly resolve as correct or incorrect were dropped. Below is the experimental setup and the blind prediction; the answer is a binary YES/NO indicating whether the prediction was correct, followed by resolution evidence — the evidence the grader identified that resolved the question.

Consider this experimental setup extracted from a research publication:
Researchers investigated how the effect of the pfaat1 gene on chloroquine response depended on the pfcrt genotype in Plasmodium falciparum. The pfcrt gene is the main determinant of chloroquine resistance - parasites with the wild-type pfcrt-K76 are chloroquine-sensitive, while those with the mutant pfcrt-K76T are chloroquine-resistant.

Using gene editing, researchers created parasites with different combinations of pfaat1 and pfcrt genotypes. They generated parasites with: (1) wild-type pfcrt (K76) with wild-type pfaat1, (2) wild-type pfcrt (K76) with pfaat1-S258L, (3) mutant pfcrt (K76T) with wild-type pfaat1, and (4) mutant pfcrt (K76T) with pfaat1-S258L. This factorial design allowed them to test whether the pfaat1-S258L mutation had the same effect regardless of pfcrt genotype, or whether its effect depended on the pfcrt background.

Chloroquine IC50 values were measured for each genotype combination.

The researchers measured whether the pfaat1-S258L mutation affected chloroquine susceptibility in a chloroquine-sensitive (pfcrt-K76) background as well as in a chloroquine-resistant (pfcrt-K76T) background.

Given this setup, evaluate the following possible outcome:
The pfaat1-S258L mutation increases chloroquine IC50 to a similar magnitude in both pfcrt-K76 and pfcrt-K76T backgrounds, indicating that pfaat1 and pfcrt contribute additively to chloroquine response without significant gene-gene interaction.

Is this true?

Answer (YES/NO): NO